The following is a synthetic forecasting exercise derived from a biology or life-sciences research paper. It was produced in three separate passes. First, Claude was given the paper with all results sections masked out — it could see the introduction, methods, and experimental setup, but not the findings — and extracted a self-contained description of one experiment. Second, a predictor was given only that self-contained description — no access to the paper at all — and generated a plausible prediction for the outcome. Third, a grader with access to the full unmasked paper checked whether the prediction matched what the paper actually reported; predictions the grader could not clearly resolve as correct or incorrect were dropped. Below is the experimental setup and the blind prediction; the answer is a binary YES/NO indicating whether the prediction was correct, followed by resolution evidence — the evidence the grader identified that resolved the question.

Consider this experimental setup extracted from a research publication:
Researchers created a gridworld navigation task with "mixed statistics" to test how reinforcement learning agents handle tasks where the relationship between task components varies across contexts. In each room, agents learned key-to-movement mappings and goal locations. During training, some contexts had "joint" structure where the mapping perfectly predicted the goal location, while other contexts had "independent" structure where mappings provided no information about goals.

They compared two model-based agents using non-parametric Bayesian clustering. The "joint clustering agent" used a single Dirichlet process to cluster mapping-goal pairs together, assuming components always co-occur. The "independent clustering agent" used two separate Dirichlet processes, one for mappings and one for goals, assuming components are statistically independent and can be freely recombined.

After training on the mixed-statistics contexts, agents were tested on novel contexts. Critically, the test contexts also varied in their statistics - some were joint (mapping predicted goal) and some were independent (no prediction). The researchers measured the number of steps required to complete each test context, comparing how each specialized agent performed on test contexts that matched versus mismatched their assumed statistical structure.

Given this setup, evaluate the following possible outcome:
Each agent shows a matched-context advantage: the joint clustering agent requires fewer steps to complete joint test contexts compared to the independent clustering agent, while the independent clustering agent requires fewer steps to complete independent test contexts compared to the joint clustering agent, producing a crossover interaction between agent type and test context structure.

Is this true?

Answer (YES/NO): YES